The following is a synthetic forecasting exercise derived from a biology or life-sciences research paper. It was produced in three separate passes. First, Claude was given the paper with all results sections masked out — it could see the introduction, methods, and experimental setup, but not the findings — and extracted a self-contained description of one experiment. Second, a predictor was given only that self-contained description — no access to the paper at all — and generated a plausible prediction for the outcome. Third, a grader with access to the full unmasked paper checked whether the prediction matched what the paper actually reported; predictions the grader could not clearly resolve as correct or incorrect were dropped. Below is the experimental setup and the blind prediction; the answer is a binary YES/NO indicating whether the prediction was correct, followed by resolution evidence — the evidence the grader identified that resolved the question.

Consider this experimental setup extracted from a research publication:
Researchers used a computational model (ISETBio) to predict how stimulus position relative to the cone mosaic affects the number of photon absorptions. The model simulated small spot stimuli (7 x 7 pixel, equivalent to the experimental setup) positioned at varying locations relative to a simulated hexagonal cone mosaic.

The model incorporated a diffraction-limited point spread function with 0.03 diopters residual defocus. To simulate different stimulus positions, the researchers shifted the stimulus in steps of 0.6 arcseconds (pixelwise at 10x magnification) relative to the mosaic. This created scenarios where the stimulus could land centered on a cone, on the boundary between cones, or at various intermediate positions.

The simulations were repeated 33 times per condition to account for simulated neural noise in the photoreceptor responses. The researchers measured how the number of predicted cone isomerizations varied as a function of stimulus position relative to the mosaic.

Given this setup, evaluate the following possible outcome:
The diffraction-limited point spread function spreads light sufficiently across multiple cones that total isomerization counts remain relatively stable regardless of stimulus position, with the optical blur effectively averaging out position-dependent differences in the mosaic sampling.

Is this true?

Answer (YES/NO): YES